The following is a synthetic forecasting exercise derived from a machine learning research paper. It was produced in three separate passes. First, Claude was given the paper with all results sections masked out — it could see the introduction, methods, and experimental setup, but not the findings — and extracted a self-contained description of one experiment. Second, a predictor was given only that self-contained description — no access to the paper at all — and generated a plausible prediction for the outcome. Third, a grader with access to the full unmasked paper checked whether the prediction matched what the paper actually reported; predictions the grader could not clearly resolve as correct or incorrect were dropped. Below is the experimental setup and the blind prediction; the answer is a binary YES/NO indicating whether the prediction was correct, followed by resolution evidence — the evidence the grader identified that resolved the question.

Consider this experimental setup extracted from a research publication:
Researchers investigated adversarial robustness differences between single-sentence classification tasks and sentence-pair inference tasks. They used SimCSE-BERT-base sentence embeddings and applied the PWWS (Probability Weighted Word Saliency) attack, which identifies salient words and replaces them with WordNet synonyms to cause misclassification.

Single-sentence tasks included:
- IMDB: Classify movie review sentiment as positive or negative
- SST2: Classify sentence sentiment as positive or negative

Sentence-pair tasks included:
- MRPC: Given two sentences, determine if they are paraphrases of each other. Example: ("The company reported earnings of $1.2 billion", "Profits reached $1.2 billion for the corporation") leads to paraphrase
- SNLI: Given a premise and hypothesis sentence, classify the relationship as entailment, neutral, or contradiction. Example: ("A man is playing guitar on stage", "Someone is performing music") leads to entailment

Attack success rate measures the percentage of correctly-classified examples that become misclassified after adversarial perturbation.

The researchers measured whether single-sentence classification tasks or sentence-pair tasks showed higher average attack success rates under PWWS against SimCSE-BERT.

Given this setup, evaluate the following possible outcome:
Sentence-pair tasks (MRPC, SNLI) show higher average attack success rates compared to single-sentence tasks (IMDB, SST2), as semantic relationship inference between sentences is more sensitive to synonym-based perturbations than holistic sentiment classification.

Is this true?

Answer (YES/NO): NO